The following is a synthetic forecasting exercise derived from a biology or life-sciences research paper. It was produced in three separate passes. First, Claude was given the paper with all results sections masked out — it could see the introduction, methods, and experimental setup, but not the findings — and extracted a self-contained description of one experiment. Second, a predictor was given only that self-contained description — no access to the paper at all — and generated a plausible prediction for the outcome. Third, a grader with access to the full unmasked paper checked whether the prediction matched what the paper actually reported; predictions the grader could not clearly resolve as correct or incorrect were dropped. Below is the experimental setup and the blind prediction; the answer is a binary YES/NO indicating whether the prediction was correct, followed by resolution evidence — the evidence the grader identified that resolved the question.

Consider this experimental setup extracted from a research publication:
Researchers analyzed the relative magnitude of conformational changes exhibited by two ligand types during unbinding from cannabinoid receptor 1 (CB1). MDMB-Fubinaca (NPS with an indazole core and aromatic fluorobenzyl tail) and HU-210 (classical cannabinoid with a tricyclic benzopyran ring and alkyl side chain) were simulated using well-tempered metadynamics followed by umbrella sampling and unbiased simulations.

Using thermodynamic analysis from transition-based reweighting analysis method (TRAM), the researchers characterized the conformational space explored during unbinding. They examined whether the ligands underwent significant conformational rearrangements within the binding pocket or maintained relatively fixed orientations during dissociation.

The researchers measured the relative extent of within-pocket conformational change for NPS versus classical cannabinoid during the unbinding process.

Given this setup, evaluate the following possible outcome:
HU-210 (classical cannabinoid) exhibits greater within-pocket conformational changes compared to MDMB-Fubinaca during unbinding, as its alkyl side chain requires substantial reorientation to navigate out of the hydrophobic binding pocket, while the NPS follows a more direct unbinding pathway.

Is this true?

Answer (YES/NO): NO